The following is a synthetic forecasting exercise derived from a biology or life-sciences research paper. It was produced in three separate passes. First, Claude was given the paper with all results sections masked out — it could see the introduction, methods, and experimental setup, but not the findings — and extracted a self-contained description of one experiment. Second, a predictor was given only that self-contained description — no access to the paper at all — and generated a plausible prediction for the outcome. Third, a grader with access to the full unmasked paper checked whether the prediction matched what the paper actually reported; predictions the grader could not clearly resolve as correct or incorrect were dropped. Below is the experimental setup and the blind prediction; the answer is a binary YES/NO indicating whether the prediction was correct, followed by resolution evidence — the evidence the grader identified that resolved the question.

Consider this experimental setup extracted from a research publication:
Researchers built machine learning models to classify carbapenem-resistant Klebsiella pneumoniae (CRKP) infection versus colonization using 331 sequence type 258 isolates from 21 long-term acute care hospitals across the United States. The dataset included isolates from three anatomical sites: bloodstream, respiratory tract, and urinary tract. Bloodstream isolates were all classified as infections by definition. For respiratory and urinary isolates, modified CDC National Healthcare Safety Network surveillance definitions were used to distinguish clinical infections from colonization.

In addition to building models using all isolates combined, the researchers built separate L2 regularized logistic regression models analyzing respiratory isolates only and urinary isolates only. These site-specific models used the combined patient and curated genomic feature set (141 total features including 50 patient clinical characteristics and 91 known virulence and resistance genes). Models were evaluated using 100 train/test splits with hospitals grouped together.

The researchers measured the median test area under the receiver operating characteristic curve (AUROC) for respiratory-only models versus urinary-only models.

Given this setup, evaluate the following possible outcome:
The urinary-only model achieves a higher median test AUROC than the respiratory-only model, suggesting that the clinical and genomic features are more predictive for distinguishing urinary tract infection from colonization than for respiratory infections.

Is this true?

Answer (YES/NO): NO